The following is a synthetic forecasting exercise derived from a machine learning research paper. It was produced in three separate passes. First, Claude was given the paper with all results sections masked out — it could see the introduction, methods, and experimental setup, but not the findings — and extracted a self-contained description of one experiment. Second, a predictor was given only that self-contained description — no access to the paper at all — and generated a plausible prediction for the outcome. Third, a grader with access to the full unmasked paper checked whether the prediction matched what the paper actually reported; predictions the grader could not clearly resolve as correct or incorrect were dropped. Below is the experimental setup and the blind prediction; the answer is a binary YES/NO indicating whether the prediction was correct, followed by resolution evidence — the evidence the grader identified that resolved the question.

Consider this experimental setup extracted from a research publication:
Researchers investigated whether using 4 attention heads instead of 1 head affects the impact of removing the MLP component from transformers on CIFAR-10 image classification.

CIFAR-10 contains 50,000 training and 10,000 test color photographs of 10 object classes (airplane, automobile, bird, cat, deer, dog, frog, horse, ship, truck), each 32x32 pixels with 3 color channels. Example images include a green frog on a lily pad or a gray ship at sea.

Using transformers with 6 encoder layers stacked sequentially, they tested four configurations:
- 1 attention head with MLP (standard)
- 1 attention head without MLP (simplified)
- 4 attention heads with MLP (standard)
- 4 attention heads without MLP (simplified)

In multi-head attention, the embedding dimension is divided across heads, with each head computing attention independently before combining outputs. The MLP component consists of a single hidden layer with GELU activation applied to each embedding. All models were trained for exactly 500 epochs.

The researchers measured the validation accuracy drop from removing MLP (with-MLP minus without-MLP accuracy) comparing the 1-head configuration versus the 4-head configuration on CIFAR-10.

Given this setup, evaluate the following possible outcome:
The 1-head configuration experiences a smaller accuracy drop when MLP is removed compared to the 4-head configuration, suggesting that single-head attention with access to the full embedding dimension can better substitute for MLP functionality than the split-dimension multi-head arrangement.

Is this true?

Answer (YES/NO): YES